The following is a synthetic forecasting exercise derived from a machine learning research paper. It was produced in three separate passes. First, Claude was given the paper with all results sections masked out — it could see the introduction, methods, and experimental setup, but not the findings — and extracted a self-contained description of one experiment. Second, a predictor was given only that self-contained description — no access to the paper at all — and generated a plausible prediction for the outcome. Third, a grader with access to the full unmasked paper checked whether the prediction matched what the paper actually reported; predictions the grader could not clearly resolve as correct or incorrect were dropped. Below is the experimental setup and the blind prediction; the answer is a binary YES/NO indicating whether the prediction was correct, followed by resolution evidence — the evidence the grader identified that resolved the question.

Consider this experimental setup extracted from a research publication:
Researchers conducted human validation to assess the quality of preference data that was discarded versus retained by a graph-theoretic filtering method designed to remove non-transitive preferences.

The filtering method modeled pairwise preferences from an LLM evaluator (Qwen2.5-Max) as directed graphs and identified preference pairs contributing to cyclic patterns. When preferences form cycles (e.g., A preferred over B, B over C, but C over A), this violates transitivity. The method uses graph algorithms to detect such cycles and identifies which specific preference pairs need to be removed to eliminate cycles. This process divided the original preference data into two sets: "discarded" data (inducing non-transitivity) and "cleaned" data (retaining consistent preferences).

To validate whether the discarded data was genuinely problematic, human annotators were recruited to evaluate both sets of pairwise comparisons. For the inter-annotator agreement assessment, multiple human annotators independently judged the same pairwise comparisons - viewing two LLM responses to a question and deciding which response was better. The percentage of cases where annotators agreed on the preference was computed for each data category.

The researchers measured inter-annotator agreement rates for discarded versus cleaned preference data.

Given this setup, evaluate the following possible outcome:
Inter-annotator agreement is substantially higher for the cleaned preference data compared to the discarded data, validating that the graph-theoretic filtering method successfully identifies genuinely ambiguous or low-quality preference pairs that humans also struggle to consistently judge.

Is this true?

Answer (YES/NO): YES